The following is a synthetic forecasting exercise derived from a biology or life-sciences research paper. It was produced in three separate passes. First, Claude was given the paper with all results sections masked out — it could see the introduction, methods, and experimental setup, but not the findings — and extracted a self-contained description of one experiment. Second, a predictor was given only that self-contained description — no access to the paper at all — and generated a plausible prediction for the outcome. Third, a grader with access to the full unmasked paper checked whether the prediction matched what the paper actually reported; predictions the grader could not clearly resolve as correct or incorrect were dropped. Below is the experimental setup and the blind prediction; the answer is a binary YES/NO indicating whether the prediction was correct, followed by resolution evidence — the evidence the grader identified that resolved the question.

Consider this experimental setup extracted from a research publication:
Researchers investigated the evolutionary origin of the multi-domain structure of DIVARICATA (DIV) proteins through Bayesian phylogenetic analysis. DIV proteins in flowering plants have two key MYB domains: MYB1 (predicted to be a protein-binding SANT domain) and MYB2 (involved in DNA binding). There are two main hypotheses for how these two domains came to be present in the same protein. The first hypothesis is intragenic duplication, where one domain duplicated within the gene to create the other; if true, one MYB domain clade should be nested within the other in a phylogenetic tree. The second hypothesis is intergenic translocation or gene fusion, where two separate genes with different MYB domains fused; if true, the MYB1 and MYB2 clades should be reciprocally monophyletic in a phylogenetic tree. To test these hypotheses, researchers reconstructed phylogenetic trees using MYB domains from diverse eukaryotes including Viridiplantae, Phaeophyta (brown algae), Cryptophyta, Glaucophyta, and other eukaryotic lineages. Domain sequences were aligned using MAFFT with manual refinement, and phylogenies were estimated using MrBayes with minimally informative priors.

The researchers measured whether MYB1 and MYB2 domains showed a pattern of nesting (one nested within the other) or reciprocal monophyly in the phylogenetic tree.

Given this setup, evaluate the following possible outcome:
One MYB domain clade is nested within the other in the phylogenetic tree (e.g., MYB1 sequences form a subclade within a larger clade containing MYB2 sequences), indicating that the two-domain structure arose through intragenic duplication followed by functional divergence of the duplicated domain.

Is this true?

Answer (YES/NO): NO